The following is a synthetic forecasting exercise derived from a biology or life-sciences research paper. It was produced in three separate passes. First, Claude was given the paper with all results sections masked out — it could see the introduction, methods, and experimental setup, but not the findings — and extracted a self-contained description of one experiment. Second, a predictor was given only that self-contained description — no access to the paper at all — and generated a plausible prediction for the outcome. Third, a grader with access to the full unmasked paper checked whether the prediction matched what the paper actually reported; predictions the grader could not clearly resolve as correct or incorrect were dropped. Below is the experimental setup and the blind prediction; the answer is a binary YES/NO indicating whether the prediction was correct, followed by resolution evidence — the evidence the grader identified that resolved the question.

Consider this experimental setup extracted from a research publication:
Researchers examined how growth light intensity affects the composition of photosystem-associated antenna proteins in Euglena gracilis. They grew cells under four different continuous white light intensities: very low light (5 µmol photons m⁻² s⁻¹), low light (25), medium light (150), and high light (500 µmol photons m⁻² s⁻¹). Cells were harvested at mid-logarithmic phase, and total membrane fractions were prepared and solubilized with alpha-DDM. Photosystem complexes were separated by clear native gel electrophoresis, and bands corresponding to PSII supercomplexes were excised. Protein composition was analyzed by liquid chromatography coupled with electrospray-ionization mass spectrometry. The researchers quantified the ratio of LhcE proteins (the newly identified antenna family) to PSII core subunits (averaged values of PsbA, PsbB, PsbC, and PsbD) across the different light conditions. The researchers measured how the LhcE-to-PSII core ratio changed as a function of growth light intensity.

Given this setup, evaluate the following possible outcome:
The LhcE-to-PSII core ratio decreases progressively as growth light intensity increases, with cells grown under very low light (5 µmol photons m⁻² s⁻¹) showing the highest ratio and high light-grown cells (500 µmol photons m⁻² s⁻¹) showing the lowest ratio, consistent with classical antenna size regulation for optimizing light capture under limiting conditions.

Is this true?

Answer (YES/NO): YES